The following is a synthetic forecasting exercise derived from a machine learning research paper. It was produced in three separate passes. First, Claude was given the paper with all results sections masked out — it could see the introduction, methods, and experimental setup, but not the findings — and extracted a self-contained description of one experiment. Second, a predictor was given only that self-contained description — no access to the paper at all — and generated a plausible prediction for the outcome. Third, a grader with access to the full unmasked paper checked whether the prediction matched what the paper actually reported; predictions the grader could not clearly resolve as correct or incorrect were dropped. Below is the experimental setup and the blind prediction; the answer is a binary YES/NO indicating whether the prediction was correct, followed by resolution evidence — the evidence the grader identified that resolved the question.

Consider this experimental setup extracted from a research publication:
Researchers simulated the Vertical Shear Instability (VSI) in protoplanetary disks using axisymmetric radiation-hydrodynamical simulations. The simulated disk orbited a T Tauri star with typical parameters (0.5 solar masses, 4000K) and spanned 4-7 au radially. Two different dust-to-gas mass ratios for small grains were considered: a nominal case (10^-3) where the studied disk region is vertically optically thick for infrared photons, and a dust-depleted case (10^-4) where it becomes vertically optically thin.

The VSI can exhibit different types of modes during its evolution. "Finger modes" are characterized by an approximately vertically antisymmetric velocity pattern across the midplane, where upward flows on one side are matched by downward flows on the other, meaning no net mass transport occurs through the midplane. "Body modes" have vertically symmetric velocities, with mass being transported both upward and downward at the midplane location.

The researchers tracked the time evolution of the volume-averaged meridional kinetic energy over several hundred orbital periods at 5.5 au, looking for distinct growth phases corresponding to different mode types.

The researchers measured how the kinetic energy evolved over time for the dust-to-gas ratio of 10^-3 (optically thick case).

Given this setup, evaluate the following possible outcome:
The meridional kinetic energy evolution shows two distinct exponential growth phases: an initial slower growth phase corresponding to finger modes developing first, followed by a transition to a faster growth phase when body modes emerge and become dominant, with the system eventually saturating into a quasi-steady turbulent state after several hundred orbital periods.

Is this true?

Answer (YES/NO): NO